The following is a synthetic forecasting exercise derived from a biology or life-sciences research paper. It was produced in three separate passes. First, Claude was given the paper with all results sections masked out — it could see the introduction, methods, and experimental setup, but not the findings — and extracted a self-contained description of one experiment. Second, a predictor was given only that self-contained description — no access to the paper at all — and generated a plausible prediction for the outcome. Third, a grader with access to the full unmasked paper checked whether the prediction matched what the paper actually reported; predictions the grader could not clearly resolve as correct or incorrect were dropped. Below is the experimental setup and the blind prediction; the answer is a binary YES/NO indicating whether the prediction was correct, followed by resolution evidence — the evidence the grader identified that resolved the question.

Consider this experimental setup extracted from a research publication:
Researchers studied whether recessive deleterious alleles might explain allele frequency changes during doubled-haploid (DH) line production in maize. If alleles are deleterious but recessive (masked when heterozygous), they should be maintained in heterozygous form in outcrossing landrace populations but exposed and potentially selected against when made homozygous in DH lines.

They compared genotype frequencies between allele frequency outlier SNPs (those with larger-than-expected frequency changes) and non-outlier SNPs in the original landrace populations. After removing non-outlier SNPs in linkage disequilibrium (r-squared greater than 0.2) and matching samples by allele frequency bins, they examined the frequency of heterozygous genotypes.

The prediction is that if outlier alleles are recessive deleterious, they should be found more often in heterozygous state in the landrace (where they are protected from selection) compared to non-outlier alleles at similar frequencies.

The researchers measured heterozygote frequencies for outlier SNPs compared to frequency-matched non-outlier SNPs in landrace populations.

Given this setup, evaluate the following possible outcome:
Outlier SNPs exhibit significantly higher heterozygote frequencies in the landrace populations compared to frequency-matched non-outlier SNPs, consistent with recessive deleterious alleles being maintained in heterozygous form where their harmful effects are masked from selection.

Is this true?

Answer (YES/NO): YES